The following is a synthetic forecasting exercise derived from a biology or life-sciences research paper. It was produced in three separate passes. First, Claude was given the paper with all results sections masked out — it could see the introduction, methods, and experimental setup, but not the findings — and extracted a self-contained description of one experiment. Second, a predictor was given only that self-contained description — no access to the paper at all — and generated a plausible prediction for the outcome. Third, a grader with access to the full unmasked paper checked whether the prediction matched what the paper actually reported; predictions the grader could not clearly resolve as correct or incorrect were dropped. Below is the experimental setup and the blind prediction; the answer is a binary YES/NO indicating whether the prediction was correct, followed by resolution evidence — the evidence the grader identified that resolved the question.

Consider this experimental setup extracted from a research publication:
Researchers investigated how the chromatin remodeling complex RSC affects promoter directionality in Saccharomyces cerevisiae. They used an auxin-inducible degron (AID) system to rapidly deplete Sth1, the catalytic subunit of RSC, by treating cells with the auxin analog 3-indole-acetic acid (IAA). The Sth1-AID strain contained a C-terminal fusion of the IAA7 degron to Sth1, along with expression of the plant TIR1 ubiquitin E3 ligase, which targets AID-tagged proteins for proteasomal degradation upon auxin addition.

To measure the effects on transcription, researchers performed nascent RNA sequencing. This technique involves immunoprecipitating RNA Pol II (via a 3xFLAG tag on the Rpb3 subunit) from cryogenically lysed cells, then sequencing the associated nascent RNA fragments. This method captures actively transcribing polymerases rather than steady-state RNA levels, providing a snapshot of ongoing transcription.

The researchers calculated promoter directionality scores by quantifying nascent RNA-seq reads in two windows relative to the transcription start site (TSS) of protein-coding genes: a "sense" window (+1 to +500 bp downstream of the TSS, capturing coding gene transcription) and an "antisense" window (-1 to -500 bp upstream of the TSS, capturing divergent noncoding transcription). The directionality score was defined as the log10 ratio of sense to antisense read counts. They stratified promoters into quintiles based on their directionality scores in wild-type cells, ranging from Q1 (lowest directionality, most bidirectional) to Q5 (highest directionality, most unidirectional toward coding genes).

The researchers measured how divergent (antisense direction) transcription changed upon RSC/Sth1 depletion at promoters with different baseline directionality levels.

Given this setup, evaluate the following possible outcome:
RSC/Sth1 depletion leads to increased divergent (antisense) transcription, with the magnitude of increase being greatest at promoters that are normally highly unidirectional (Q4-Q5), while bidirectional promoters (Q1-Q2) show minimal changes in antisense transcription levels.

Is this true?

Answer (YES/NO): YES